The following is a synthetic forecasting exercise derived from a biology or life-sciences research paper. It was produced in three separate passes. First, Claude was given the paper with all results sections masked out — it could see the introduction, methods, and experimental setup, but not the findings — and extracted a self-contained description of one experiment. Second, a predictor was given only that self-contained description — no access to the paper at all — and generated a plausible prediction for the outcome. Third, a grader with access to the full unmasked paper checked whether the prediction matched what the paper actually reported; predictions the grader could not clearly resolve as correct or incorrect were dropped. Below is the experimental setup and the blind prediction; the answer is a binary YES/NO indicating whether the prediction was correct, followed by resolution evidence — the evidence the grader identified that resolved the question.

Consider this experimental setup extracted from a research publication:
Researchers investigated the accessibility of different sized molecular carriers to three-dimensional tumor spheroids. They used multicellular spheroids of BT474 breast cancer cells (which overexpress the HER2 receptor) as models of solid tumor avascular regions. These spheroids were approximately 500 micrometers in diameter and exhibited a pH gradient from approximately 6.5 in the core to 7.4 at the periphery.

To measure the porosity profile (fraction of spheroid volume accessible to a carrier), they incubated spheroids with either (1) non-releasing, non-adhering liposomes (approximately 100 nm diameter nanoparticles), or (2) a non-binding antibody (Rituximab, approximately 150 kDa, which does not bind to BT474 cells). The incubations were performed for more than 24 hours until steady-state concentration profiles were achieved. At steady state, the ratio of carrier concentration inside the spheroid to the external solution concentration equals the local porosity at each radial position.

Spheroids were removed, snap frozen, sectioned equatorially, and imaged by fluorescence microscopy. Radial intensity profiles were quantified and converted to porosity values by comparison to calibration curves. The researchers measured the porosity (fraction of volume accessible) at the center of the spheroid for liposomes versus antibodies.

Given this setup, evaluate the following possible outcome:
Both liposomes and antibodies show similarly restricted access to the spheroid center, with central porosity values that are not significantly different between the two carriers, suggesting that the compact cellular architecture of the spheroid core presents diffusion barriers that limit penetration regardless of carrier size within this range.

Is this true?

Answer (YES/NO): NO